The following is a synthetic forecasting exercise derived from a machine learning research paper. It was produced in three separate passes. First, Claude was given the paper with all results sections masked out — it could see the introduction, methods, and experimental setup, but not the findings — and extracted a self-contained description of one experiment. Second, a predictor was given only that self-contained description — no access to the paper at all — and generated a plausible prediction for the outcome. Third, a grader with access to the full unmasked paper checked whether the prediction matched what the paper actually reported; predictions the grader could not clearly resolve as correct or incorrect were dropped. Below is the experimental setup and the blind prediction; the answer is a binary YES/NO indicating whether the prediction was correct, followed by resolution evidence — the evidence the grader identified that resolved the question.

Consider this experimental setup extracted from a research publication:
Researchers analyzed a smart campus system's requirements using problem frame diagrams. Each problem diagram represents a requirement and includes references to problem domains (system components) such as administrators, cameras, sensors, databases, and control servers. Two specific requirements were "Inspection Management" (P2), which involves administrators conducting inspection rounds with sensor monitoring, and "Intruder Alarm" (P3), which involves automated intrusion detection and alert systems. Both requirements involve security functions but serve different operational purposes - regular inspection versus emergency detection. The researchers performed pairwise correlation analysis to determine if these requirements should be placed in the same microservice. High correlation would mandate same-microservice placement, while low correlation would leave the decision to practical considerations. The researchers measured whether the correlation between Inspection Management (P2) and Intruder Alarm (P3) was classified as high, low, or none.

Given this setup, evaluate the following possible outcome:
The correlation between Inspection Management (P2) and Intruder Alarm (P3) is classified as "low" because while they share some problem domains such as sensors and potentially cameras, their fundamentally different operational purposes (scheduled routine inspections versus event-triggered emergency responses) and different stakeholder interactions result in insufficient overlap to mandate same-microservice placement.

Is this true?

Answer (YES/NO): NO